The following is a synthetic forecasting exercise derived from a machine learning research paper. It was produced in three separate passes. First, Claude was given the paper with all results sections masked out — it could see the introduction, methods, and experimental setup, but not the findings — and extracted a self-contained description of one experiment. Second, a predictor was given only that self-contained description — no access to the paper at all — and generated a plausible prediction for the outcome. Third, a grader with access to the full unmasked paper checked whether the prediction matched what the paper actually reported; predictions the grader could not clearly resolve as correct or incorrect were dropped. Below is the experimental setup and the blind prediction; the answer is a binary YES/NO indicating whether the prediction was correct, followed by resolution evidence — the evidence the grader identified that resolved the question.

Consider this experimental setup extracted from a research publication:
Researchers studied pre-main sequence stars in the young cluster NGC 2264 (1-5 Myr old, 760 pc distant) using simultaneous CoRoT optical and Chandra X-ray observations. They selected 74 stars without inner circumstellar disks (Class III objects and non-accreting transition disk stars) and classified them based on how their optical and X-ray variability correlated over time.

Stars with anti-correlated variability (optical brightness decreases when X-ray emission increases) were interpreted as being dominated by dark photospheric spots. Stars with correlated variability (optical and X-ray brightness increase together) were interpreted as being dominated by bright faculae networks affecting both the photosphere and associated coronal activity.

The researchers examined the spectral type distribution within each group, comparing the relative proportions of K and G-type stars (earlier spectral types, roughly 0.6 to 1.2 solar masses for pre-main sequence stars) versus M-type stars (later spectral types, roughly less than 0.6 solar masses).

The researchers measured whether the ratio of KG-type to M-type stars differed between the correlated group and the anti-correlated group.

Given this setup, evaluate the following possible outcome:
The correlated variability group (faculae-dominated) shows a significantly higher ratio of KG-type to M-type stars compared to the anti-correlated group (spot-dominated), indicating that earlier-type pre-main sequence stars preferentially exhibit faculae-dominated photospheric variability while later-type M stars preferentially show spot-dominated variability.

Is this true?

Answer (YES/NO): NO